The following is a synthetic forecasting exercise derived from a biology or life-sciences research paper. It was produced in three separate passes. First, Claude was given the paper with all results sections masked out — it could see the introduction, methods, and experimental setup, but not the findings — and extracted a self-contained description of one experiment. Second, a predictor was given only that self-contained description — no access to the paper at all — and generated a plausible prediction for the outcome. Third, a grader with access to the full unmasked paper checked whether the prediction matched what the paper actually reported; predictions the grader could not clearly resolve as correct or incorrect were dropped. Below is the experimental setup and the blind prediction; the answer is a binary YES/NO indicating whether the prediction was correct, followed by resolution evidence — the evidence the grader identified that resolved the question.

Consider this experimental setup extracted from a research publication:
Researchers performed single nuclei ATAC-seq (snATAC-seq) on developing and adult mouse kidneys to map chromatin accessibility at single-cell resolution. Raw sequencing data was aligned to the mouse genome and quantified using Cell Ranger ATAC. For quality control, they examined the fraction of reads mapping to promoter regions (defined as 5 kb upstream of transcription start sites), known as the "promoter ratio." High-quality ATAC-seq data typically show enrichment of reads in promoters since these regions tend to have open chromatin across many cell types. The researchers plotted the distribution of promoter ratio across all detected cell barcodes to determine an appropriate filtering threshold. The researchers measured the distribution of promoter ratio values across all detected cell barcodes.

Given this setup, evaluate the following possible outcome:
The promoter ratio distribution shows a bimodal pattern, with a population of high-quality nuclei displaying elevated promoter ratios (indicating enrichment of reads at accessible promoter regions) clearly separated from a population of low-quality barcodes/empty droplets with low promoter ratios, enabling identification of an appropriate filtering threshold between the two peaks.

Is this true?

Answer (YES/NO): YES